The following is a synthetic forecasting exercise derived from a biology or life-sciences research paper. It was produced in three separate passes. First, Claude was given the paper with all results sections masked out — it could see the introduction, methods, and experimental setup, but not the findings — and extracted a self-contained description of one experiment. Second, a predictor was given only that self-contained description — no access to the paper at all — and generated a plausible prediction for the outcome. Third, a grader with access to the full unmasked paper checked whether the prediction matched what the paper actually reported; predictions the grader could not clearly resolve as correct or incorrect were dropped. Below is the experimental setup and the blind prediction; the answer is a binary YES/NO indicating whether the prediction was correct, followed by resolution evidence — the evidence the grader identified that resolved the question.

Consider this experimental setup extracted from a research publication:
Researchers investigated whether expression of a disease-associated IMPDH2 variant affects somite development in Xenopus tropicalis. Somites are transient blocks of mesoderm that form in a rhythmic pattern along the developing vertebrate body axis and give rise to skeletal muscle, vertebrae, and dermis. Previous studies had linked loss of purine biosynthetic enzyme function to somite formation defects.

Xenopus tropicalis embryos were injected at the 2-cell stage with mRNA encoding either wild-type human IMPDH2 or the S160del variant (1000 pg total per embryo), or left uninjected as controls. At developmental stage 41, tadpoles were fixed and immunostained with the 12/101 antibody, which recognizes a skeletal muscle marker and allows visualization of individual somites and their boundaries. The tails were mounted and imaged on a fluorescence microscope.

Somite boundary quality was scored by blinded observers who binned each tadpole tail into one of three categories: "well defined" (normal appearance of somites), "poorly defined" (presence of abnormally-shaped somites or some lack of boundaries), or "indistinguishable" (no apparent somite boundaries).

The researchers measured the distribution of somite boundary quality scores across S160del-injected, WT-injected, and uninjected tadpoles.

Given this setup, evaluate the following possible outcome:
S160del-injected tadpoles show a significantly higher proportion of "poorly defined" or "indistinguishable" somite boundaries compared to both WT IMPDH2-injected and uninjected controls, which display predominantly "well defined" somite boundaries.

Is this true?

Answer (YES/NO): YES